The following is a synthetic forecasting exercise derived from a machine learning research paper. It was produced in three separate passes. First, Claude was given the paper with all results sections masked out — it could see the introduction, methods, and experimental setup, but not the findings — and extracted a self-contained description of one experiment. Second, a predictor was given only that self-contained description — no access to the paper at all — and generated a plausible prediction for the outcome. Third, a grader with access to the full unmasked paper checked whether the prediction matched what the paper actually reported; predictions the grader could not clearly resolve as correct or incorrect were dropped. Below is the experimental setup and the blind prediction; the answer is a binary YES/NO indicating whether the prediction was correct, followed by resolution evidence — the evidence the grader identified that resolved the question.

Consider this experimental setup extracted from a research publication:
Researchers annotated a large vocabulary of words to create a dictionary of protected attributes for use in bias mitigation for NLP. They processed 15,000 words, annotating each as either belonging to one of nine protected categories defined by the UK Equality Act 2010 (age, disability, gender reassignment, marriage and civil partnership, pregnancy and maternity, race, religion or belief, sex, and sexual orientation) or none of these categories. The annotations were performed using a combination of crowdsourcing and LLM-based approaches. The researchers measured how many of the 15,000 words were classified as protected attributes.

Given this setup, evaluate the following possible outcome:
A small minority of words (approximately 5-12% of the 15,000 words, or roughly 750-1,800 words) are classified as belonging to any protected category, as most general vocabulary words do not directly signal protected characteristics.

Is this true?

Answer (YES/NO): NO